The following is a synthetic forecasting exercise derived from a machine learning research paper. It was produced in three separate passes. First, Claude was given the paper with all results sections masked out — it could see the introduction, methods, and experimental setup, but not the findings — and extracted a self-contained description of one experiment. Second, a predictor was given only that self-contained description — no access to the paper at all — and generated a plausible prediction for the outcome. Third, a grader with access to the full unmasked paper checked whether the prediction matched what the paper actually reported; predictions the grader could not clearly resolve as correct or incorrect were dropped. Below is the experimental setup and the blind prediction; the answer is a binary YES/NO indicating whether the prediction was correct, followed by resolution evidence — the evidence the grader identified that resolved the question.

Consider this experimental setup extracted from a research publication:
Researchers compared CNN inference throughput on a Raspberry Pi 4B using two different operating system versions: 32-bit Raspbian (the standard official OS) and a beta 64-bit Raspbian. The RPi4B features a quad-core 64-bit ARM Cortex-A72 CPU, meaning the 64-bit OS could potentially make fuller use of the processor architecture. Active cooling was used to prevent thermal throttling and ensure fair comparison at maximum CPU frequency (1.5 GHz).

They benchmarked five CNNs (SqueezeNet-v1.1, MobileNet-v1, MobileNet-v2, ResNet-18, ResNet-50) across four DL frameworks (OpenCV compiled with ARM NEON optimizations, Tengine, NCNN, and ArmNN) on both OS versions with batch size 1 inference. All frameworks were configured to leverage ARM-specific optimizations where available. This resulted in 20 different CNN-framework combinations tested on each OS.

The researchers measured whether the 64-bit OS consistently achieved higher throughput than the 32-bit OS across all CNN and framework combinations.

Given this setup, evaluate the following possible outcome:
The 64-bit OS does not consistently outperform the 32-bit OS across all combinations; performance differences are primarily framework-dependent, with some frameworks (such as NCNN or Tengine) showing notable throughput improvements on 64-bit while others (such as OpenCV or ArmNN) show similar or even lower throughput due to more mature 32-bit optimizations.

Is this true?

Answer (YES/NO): YES